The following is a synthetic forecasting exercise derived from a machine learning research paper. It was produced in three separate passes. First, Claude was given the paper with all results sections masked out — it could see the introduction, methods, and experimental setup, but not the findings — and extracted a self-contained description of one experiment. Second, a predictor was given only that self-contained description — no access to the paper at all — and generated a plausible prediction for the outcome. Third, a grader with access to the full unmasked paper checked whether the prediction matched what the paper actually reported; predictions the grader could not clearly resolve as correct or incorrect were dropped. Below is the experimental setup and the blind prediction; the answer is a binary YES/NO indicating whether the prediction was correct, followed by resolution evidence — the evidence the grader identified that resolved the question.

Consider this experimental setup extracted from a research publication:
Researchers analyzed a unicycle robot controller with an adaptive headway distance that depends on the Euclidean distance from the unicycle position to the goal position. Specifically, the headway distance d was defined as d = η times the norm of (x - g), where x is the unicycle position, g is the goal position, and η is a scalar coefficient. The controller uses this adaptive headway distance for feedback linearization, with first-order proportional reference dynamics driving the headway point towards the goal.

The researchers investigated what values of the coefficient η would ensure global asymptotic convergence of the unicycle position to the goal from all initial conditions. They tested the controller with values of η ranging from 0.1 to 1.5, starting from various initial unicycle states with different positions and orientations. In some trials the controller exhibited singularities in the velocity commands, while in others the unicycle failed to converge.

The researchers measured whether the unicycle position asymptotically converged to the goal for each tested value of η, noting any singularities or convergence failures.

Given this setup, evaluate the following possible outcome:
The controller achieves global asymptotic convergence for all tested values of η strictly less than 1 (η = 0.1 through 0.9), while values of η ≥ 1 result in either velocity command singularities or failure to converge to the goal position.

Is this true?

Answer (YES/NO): YES